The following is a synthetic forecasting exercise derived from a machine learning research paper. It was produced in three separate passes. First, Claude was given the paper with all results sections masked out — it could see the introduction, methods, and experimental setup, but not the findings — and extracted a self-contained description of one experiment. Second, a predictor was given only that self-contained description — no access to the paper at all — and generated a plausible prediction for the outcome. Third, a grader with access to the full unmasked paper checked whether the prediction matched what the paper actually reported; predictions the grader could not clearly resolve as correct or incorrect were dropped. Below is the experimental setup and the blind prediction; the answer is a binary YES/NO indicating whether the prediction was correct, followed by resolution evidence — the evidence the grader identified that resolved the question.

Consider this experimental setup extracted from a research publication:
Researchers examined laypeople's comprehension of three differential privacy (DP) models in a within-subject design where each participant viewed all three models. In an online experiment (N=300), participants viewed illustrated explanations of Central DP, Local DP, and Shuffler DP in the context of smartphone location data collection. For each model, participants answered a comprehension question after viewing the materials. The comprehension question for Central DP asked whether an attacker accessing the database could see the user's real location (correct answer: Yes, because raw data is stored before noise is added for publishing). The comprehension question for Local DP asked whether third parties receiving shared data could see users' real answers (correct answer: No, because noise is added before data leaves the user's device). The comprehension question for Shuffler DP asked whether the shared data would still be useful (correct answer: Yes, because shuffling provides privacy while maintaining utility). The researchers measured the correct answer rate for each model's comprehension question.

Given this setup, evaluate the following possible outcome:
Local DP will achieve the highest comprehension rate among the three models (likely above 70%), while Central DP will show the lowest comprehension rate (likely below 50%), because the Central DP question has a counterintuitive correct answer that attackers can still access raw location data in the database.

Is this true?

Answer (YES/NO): NO